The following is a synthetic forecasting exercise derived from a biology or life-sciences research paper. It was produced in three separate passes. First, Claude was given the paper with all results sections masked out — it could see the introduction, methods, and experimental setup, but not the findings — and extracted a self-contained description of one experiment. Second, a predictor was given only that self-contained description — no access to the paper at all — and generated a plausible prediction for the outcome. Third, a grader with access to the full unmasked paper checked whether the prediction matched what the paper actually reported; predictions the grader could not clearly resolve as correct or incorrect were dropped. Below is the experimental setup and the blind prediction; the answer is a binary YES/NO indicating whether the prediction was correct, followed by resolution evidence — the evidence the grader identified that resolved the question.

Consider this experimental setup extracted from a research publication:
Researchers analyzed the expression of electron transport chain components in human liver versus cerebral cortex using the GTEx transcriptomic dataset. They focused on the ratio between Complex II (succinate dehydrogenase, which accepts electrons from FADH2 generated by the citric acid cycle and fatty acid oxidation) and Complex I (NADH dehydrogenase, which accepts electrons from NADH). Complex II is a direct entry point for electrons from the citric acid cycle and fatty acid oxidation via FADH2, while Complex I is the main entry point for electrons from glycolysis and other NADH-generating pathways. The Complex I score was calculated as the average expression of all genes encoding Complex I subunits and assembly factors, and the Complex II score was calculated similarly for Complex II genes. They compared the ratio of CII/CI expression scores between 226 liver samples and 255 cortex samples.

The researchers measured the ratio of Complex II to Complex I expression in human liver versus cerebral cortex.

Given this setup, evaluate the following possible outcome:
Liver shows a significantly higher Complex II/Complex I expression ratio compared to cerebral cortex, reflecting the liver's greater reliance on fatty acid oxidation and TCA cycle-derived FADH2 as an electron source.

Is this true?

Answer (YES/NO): YES